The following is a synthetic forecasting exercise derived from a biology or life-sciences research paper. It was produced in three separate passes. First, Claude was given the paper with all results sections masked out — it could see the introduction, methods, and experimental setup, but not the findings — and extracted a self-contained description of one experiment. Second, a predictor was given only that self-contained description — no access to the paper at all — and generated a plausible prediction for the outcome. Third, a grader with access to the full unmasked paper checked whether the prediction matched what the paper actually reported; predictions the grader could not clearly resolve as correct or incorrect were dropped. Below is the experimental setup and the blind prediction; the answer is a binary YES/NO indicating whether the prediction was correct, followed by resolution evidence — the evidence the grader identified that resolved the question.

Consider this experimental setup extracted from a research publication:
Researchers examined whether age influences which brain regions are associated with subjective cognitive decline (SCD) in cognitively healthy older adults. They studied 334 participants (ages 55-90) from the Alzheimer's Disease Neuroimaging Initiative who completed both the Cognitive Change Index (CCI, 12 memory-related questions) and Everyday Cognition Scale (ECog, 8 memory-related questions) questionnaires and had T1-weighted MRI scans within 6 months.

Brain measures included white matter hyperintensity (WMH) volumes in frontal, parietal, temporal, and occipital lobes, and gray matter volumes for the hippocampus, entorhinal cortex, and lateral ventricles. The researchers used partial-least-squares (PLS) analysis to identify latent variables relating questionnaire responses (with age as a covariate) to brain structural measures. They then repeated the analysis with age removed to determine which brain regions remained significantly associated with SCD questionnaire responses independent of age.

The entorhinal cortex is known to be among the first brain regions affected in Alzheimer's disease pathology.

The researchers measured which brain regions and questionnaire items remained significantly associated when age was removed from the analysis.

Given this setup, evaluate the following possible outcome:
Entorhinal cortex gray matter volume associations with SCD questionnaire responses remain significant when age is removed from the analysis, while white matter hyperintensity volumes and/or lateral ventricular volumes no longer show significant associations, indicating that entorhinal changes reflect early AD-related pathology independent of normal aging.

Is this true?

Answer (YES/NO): YES